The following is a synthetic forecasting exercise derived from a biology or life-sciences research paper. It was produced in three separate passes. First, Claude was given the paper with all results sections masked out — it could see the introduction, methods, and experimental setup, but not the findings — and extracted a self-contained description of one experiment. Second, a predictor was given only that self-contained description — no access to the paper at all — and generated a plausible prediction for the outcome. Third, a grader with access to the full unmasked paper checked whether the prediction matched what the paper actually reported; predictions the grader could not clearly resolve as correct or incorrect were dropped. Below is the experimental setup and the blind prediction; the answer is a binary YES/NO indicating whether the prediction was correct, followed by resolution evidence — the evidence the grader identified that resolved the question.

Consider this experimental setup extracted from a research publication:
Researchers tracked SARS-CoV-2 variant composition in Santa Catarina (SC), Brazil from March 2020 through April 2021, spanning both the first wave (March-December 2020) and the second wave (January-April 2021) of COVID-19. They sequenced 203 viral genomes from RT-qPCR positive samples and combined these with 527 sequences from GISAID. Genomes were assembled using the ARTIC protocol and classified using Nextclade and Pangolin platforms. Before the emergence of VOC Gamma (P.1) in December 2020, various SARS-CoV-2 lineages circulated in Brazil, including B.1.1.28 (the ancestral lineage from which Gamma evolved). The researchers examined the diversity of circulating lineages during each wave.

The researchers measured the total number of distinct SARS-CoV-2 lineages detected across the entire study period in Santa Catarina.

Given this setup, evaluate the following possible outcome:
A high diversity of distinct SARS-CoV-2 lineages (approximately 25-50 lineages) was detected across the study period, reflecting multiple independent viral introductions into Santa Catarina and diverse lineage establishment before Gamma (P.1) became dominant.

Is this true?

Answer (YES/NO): NO